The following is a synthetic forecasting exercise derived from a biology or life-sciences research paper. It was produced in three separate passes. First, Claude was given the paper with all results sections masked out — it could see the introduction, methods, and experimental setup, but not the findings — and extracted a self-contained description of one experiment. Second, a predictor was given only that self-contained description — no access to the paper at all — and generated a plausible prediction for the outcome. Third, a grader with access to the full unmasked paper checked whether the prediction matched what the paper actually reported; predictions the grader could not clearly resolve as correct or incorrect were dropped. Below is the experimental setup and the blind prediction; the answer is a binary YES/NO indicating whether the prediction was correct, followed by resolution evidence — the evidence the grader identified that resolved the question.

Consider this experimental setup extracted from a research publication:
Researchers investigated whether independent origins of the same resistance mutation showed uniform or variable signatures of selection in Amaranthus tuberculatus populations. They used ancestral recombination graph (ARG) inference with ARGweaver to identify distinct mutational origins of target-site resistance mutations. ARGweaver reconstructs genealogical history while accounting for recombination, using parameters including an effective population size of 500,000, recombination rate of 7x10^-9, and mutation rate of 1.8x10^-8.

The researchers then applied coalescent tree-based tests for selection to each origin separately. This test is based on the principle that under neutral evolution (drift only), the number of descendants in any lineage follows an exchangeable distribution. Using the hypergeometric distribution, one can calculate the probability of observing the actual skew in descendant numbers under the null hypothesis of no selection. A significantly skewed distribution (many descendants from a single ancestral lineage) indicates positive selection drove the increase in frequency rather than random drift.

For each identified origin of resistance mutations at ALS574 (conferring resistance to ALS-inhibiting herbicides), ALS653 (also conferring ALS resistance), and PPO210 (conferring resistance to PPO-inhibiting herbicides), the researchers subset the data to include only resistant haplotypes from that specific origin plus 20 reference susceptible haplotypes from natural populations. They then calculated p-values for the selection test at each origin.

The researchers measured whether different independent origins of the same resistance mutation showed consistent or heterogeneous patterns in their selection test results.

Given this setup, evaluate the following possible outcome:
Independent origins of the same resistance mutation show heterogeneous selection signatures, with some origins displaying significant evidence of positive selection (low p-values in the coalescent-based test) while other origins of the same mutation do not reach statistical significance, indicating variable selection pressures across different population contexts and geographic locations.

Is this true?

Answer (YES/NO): YES